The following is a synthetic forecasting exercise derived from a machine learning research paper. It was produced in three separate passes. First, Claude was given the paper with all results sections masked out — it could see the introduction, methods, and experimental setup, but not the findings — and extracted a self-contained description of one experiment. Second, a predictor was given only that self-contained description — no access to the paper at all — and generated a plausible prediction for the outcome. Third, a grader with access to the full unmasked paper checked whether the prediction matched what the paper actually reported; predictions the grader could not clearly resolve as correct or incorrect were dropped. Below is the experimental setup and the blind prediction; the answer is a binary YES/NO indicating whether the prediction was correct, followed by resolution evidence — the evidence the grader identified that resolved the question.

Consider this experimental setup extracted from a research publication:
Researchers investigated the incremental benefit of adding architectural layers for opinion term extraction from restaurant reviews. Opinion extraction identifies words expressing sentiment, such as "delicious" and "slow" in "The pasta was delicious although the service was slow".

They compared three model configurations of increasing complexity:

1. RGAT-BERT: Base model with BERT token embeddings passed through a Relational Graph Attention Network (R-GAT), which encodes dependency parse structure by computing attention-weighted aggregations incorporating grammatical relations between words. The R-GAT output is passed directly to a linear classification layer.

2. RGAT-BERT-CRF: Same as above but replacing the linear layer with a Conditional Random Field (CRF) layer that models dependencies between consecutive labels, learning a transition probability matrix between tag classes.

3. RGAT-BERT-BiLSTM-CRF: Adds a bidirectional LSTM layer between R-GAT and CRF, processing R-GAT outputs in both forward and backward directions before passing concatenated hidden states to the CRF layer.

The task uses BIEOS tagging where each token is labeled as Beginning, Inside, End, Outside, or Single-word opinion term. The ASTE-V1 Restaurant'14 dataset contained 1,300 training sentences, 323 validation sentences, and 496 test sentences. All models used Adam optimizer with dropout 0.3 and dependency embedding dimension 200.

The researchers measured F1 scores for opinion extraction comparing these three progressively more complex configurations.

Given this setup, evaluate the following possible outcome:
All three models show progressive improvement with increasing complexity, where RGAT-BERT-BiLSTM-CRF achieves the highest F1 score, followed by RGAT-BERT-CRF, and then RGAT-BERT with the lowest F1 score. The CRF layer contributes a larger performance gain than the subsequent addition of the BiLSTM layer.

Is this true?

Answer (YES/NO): YES